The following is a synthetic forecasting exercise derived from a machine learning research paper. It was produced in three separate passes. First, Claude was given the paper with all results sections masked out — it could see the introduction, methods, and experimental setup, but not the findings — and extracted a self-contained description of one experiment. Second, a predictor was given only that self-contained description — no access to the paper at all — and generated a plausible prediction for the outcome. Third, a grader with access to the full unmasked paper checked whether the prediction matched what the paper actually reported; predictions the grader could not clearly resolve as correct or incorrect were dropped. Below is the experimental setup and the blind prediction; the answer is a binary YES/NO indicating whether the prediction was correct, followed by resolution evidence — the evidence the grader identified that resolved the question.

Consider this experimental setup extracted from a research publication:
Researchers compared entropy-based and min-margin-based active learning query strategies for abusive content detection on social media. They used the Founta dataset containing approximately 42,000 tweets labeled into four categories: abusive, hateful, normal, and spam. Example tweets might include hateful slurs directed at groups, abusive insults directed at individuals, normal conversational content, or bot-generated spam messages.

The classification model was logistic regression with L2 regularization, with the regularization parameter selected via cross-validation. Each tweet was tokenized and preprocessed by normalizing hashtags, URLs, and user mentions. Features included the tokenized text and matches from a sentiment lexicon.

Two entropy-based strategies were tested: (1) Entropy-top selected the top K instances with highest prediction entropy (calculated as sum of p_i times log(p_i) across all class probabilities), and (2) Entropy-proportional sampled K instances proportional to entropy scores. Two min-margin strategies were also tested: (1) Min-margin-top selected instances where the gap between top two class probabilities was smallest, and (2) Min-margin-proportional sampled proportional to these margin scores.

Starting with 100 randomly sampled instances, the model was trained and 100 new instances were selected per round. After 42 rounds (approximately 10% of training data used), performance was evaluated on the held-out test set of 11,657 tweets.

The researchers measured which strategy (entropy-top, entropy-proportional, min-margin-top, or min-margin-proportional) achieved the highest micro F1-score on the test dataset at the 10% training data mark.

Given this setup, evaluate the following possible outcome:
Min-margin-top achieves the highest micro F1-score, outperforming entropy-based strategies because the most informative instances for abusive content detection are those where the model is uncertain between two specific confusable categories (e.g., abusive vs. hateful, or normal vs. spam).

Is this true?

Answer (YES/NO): YES